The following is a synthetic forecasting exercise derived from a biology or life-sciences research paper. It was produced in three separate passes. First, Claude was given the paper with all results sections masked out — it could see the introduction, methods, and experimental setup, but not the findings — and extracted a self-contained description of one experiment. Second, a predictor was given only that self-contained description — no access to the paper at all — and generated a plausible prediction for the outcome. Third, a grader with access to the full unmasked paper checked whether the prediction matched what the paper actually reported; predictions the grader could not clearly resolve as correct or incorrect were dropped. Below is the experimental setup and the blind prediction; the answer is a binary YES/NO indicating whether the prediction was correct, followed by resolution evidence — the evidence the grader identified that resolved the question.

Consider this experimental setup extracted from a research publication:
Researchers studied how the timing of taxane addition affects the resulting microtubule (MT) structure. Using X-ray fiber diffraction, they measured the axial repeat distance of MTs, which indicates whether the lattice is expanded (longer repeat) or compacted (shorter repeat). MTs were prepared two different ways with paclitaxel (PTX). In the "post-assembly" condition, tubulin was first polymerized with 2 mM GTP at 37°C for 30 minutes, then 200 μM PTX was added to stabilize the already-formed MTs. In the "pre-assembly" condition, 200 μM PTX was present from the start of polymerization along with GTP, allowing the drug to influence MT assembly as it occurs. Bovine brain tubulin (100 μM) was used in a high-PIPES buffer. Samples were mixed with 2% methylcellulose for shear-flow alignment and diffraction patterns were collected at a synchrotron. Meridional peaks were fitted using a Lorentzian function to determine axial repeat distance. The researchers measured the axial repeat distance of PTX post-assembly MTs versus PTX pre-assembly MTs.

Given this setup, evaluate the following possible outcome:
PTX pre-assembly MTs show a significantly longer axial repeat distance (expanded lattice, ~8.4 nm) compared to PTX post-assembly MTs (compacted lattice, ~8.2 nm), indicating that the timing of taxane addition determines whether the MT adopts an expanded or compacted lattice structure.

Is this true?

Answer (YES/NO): NO